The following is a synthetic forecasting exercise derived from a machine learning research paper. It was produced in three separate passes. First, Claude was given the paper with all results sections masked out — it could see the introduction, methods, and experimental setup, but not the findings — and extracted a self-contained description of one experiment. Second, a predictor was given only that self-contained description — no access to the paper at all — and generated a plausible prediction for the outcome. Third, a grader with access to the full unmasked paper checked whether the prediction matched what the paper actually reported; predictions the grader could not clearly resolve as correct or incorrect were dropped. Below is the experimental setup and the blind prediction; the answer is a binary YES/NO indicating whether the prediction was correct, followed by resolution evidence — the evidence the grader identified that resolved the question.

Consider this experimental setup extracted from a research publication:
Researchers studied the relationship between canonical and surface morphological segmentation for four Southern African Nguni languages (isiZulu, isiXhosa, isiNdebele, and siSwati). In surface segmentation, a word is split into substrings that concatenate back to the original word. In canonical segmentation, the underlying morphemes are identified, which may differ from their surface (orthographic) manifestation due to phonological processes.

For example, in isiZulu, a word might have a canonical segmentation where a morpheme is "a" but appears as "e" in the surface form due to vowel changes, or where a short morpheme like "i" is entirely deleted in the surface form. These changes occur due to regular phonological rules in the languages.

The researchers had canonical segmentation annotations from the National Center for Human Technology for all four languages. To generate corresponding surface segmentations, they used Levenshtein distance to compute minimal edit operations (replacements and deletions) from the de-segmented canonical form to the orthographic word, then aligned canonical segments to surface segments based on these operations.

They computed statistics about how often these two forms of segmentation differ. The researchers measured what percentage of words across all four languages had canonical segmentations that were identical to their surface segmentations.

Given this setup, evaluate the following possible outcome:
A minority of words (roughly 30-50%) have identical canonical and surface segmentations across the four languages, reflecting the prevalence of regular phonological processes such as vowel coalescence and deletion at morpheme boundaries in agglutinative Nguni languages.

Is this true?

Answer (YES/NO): NO